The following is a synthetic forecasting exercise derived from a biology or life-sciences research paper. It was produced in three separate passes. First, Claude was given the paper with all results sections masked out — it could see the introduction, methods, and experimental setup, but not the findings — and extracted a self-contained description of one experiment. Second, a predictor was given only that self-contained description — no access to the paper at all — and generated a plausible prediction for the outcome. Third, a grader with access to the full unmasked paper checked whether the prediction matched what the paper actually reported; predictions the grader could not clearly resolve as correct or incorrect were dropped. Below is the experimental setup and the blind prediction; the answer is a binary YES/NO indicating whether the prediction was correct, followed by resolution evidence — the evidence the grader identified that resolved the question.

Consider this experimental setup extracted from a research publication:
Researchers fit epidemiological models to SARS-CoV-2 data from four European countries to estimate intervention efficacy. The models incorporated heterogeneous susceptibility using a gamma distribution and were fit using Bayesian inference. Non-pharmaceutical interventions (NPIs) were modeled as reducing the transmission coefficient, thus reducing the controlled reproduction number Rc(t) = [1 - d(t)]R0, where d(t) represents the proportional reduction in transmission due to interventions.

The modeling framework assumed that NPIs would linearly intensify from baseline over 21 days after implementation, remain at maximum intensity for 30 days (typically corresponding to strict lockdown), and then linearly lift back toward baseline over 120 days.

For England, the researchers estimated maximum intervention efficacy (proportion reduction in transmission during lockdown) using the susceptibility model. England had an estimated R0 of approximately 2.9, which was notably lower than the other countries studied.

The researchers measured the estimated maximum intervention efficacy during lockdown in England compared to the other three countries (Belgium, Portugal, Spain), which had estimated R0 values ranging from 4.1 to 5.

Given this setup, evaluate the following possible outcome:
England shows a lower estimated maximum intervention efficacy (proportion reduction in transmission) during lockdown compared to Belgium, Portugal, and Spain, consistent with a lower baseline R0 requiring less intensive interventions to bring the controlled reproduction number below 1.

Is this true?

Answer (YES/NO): YES